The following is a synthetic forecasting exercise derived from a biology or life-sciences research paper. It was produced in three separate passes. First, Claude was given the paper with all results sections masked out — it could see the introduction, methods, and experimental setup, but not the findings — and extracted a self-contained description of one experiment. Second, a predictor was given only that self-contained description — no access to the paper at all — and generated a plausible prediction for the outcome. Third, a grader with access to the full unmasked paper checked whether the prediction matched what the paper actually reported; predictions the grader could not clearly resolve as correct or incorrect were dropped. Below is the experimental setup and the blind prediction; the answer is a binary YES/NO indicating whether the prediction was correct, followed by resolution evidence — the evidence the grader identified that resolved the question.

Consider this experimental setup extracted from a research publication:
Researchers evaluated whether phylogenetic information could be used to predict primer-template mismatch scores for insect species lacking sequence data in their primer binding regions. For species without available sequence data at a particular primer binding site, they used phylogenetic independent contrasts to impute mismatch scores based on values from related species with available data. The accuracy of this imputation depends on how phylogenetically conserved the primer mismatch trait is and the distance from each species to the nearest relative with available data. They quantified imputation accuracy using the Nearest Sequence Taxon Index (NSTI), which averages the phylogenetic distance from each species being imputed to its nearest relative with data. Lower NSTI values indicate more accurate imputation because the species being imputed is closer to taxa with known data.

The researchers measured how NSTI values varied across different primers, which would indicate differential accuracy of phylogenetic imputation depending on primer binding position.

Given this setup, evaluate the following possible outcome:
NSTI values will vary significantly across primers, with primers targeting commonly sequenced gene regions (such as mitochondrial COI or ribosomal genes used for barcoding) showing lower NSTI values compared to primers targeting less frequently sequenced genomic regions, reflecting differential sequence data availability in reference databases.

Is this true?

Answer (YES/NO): NO